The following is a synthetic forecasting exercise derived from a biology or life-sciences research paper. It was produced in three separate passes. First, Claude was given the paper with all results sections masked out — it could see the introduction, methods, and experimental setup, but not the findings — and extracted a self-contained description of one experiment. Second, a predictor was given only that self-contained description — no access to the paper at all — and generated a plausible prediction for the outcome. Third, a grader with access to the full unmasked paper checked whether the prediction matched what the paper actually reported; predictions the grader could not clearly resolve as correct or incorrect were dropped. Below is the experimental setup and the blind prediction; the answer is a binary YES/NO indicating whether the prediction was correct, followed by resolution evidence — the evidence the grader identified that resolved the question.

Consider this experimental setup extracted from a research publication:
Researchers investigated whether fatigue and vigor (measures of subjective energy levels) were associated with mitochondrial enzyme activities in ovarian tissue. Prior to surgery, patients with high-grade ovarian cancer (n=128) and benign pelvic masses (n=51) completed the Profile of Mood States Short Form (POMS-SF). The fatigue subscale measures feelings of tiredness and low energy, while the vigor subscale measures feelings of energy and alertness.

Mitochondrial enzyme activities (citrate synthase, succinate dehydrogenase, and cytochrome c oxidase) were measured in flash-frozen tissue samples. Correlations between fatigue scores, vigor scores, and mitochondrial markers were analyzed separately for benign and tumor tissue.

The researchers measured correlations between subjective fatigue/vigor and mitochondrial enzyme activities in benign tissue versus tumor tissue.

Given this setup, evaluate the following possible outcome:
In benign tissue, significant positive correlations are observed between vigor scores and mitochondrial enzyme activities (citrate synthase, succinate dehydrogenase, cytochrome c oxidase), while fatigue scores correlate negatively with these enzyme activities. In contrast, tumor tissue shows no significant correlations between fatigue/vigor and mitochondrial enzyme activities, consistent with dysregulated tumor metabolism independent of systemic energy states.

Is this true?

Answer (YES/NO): NO